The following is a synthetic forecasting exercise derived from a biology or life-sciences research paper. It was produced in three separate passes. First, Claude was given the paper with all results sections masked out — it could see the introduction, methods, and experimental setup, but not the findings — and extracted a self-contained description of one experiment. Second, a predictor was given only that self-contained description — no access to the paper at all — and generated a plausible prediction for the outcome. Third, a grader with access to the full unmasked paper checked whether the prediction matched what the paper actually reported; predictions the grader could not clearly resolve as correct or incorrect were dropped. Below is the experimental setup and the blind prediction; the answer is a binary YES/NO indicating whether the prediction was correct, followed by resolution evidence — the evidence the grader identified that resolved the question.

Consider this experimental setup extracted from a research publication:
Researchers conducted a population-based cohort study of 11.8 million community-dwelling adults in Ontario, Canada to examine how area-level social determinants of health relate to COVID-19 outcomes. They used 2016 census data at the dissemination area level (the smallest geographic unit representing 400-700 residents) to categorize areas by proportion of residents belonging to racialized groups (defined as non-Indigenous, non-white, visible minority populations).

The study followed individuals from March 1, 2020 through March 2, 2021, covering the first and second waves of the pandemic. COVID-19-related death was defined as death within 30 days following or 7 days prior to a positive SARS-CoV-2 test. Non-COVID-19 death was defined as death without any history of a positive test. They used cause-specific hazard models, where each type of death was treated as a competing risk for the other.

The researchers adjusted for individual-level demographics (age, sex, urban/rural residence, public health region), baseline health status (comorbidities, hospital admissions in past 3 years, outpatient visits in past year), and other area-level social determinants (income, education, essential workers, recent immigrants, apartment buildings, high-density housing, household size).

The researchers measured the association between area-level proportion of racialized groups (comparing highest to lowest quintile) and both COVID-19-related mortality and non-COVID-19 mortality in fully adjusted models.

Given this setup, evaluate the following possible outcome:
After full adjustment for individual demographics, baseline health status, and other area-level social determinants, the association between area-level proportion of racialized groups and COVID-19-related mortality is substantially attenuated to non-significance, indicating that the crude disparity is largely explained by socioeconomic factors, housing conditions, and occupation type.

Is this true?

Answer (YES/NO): NO